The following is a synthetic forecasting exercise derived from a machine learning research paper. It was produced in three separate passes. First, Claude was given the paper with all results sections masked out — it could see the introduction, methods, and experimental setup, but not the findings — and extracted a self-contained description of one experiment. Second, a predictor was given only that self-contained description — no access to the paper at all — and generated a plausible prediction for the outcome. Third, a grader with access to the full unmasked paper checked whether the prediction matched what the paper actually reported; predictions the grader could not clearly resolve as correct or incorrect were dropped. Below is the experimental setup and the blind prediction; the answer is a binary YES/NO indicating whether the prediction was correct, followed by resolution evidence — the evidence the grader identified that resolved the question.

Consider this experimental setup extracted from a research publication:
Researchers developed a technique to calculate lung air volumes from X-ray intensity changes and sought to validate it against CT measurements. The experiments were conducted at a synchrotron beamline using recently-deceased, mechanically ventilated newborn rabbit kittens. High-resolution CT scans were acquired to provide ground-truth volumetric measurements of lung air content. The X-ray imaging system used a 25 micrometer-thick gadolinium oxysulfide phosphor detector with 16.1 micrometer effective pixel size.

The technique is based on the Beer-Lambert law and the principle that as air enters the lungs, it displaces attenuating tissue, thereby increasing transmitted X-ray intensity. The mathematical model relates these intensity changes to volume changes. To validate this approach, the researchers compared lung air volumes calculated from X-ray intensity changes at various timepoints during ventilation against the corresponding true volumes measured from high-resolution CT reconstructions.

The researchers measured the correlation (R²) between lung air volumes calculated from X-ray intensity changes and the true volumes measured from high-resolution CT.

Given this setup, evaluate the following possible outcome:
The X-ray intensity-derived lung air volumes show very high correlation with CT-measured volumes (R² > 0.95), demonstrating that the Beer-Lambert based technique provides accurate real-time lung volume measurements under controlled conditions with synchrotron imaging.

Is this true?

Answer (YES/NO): YES